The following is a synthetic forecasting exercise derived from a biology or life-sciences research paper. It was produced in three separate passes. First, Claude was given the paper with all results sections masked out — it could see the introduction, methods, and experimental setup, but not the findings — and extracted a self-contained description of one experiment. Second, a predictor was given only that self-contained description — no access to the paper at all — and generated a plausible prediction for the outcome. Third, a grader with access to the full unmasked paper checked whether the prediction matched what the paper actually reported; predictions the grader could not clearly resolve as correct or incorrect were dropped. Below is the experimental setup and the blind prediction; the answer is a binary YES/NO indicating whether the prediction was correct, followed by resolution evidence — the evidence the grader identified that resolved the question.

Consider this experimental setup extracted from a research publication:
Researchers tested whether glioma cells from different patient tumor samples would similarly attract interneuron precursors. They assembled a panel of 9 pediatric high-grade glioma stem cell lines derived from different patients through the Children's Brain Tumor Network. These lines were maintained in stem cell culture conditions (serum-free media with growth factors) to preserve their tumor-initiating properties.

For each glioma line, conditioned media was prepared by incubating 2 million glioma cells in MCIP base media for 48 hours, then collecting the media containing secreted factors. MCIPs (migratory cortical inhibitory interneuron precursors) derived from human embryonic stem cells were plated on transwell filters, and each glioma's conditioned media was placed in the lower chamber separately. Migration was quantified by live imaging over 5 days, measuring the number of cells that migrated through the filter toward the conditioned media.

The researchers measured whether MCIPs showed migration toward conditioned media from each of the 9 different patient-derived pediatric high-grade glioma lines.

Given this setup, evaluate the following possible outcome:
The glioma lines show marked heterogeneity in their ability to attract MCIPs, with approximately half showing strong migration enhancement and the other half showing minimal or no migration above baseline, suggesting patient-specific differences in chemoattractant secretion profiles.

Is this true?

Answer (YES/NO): NO